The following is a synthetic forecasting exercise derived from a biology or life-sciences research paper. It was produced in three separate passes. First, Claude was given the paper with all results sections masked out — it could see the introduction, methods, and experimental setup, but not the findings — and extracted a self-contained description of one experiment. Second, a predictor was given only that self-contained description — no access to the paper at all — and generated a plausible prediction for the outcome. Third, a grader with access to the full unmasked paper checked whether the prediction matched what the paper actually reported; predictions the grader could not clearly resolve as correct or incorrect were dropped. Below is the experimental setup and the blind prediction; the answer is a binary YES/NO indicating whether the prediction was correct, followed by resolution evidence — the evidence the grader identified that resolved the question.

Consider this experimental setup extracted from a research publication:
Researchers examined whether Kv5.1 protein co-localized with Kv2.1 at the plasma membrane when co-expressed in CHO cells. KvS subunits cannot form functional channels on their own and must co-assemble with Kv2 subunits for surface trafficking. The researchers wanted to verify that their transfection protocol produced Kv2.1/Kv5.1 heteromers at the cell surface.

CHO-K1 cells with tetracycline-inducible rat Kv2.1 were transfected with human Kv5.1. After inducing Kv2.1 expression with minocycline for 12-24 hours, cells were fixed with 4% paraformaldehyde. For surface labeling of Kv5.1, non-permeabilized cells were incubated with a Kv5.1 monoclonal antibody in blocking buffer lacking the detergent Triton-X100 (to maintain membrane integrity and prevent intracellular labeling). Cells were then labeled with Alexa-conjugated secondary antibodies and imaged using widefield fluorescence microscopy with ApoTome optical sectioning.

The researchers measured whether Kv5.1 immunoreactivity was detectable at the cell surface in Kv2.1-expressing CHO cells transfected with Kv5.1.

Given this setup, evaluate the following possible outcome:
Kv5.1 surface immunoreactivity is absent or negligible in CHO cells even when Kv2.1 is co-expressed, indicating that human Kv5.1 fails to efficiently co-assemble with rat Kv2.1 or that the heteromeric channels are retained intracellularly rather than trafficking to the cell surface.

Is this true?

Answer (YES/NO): NO